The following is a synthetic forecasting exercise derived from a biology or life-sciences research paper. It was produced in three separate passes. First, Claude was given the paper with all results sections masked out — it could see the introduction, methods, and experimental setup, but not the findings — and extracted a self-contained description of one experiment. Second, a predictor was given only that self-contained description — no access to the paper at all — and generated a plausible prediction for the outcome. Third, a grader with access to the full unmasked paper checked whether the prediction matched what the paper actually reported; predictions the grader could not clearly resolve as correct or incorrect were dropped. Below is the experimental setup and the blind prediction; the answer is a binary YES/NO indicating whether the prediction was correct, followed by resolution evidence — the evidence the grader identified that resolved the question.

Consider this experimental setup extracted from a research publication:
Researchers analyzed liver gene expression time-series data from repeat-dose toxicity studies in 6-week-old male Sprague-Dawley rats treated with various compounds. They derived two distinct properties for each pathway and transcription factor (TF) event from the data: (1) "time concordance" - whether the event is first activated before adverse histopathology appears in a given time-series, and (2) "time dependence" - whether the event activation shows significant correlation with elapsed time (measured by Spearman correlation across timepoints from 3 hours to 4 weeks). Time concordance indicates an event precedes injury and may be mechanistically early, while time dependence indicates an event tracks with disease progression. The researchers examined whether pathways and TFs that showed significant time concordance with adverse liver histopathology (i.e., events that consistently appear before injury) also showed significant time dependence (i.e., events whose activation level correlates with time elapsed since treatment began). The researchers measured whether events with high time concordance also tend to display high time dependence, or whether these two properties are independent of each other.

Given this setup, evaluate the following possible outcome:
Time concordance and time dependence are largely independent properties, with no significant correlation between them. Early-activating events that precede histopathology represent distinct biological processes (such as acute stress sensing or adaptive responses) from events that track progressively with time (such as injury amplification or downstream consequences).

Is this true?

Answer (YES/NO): NO